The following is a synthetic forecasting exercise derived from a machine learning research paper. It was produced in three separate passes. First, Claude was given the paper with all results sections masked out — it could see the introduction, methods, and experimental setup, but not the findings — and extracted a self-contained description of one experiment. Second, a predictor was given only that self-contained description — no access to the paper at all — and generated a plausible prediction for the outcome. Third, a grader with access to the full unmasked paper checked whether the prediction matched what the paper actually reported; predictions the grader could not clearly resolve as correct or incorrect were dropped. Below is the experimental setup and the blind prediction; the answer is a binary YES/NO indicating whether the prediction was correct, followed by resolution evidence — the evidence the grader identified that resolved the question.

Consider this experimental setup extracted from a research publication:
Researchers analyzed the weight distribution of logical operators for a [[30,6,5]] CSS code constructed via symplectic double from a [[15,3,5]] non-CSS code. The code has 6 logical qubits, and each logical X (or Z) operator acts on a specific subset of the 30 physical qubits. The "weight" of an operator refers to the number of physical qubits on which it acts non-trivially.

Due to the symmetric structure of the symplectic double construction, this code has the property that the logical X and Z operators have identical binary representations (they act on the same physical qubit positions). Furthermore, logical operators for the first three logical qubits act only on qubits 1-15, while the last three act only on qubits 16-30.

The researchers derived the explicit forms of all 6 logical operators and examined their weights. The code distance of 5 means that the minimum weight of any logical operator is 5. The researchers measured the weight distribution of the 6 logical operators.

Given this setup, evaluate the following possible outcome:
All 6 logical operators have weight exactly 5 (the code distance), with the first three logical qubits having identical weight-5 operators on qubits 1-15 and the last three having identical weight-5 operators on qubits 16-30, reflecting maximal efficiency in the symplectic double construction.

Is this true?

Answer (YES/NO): NO